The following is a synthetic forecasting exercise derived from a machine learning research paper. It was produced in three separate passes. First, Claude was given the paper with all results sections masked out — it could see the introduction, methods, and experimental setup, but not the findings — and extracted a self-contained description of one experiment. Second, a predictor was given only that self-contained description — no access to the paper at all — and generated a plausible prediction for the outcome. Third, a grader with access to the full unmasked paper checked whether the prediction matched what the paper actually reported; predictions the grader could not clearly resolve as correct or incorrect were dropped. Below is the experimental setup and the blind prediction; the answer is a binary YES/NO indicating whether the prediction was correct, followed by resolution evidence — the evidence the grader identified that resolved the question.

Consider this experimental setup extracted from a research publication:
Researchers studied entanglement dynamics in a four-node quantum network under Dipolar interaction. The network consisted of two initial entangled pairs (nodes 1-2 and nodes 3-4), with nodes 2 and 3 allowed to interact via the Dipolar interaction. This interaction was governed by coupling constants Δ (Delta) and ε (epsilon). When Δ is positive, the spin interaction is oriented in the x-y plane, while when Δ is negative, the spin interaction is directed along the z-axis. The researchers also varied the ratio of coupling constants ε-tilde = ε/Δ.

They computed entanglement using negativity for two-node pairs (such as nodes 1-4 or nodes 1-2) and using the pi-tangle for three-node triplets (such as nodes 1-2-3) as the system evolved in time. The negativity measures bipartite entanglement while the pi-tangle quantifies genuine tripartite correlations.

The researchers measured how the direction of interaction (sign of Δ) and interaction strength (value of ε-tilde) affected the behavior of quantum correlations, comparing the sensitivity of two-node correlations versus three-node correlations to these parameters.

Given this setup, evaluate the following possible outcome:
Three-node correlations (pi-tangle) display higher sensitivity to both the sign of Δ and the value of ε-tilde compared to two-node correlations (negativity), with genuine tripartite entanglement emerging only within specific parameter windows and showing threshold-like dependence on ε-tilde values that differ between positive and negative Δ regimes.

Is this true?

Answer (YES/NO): NO